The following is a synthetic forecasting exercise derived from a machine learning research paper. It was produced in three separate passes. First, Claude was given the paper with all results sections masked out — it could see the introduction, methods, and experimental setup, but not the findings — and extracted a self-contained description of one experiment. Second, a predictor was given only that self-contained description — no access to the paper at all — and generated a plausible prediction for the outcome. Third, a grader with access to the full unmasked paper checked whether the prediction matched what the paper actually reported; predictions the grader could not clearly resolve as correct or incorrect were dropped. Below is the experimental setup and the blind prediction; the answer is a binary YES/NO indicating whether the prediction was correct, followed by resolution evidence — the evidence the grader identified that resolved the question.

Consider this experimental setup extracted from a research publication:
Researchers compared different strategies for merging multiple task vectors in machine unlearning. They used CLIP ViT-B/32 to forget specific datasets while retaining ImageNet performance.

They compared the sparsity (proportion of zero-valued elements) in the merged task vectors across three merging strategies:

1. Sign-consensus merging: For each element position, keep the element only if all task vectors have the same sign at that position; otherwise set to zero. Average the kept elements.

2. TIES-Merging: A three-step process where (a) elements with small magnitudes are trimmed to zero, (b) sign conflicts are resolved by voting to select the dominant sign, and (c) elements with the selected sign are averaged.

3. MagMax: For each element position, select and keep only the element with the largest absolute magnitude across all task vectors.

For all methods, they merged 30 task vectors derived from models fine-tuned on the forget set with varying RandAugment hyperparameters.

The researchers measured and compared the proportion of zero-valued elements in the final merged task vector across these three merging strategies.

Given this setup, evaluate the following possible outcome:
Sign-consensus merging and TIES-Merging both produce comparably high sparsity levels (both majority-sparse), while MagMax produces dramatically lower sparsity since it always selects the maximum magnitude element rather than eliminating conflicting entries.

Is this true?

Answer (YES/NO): NO